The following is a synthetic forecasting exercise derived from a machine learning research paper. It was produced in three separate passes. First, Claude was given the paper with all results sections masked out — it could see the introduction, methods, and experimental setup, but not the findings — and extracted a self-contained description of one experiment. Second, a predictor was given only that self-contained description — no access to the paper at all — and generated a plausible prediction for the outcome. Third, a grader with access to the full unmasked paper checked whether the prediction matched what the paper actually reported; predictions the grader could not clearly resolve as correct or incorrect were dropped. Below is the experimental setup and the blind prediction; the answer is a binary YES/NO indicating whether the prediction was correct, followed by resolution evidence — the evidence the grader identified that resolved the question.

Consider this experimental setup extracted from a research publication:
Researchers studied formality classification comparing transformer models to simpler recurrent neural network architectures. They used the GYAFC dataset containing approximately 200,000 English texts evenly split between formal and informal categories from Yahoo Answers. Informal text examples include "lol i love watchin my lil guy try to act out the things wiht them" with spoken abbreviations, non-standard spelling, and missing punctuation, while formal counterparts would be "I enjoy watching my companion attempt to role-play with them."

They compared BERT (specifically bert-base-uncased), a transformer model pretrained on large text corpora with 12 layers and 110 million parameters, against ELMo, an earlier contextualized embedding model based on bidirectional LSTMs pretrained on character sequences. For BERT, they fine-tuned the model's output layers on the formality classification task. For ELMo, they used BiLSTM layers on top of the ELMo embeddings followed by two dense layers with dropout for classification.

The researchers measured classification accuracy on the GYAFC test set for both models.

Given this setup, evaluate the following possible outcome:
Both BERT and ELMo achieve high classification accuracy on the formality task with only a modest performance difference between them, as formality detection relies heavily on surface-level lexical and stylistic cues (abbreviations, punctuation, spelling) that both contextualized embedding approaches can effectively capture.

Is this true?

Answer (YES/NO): NO